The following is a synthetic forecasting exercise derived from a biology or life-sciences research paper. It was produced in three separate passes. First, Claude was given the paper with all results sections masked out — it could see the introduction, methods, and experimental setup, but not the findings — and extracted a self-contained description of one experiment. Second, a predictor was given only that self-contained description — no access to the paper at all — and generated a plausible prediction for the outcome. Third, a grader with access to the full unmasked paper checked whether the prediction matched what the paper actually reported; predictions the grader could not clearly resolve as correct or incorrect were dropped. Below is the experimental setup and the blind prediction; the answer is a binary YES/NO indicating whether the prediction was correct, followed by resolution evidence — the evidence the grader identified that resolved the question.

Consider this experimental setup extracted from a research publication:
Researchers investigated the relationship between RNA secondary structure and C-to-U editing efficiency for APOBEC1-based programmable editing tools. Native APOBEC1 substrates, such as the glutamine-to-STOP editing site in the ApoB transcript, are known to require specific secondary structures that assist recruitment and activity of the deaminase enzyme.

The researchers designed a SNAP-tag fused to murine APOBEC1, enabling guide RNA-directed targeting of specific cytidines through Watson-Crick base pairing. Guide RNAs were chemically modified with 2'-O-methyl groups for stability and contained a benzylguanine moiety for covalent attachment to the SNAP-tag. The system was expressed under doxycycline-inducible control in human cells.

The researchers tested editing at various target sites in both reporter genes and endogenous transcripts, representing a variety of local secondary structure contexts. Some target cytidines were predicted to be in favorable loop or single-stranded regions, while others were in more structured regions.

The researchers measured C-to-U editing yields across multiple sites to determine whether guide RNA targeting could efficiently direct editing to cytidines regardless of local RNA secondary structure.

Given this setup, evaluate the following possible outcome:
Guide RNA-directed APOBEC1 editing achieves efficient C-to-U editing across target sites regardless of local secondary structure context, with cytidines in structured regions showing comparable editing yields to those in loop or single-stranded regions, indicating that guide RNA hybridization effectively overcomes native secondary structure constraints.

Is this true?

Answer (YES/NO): NO